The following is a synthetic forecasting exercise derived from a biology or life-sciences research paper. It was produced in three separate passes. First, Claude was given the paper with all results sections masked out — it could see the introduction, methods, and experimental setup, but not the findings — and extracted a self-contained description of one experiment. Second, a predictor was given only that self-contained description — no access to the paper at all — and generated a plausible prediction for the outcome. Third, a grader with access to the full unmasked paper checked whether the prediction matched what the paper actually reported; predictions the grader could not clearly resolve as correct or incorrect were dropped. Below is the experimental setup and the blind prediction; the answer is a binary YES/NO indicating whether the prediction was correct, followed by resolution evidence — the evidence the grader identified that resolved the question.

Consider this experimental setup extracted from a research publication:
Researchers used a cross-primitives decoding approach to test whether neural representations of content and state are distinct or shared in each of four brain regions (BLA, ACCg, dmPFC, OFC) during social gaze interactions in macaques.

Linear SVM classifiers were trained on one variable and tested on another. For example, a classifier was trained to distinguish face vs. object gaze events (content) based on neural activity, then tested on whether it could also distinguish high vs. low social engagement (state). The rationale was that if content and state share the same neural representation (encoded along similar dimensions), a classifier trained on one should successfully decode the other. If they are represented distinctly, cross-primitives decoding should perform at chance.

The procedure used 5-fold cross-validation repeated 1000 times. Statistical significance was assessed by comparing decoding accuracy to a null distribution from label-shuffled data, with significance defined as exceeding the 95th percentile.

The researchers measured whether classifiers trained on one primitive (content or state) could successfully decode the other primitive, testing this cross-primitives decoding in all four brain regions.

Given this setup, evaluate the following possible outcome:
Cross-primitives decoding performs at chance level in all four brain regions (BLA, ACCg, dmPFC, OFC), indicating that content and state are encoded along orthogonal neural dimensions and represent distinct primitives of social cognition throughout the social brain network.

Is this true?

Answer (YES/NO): YES